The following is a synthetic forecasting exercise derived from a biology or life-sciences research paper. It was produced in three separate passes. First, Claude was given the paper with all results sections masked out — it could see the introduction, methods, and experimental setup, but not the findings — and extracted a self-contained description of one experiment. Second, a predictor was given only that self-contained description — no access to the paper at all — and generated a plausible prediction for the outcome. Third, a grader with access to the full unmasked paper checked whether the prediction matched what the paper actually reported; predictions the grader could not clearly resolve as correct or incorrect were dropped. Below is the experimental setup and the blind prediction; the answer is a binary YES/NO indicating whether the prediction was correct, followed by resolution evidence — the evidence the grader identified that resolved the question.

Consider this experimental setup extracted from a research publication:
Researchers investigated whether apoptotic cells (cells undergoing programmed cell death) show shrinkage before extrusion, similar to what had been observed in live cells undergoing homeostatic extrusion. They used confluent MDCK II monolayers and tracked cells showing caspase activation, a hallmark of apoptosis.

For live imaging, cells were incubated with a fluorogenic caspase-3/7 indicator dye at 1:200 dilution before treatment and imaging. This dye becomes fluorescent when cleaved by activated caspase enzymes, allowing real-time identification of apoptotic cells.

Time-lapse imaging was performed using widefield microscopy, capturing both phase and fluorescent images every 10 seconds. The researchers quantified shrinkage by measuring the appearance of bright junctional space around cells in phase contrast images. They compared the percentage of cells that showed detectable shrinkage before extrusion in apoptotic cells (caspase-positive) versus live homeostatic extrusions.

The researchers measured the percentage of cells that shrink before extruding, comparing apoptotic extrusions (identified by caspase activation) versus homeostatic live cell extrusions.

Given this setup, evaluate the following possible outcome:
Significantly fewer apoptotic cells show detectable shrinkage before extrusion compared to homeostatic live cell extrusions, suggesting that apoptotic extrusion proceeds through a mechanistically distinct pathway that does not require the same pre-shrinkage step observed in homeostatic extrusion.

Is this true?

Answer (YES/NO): YES